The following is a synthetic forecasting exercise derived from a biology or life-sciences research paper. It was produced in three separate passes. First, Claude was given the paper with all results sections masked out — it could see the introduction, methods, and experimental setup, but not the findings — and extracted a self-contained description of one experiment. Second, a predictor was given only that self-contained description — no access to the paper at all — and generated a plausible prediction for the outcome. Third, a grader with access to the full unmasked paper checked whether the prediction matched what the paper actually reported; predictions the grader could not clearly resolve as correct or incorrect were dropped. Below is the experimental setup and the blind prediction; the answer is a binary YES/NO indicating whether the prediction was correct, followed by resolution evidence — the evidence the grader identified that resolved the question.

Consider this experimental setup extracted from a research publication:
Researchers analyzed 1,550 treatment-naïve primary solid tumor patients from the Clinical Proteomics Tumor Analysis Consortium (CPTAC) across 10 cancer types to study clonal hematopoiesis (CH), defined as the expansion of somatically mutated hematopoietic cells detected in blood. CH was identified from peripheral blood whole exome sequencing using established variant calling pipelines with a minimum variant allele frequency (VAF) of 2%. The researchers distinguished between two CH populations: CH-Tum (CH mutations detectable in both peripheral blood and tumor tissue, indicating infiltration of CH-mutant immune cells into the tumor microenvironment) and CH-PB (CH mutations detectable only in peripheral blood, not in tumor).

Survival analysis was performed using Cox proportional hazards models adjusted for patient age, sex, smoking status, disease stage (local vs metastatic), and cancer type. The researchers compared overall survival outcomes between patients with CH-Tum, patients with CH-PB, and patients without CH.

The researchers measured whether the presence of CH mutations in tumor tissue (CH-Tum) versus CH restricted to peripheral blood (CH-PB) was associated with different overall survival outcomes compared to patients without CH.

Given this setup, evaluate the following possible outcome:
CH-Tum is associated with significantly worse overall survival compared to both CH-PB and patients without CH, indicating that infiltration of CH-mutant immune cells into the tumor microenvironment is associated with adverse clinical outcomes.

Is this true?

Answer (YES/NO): YES